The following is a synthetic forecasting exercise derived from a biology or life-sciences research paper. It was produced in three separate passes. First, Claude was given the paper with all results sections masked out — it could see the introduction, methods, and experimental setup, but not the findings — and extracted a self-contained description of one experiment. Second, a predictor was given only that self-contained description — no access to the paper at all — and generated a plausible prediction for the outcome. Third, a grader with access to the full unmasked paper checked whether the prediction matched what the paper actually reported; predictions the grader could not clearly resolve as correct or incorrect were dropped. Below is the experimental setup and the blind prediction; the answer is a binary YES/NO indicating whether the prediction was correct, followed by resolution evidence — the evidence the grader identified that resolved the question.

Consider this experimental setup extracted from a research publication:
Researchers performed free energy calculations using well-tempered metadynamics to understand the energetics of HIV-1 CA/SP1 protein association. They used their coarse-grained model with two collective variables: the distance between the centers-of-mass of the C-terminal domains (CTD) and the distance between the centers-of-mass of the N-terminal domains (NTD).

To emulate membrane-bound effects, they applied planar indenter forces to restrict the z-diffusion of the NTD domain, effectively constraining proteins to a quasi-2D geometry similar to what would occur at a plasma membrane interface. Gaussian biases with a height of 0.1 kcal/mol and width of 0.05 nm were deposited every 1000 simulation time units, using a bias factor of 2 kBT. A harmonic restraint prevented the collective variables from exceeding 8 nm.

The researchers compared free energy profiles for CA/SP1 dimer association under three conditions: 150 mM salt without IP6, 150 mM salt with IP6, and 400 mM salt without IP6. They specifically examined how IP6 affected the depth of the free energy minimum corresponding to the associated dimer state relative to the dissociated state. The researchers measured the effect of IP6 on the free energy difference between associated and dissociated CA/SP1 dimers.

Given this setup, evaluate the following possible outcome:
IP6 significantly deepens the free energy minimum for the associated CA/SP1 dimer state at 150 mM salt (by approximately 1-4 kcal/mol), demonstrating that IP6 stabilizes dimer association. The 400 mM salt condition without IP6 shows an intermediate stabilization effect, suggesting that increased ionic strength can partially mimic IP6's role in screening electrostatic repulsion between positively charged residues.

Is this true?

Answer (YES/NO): NO